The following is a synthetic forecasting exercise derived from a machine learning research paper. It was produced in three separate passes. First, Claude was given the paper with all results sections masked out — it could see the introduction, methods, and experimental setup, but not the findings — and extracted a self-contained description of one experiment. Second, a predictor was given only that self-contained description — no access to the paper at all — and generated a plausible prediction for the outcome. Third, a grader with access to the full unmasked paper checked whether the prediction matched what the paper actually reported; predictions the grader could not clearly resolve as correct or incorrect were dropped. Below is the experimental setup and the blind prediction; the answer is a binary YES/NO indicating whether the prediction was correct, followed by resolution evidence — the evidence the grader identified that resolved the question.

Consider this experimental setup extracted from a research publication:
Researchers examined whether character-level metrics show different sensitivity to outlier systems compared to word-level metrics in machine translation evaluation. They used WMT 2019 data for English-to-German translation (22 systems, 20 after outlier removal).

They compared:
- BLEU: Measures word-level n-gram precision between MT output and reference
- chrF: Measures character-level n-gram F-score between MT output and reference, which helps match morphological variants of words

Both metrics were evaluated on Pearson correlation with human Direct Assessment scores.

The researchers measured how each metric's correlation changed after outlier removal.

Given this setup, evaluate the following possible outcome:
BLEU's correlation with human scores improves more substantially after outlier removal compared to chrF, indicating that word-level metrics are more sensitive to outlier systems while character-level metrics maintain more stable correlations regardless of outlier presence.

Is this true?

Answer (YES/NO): NO